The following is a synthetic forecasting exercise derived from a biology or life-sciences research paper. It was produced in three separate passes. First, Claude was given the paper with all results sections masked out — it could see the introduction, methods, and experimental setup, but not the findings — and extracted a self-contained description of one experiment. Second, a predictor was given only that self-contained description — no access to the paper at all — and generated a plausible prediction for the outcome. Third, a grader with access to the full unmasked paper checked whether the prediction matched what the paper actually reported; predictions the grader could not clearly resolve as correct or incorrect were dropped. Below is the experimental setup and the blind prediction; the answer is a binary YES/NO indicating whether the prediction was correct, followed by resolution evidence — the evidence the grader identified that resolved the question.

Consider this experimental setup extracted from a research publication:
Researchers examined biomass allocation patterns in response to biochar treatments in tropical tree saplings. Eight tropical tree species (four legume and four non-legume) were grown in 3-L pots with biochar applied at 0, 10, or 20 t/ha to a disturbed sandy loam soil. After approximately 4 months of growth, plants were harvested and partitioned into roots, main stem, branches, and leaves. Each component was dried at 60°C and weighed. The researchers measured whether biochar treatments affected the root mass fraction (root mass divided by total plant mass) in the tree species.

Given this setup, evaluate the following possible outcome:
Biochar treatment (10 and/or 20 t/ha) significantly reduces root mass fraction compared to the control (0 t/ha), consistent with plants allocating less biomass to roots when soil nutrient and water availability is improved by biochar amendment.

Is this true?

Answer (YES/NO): NO